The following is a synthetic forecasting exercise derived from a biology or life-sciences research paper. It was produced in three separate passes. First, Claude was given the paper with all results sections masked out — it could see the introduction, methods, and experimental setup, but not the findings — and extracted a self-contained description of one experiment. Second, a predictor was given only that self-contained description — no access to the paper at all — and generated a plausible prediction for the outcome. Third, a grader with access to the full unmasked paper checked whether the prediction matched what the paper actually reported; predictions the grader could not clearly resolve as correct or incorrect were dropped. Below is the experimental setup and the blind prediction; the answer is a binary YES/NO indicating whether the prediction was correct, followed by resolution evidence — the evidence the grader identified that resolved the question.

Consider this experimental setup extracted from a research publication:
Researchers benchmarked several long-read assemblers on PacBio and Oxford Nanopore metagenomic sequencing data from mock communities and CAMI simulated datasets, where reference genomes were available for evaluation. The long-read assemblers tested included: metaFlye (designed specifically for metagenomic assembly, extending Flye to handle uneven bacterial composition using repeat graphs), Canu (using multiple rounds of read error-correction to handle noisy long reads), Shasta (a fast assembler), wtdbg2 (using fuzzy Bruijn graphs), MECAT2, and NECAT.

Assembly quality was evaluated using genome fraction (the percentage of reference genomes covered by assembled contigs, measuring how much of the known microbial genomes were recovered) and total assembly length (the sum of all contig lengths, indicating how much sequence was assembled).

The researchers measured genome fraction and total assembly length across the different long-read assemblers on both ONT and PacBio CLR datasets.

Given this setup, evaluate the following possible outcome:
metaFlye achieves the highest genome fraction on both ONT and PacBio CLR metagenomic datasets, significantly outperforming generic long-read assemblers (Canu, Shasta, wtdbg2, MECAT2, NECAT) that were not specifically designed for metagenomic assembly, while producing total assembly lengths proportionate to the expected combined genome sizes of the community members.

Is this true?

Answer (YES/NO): NO